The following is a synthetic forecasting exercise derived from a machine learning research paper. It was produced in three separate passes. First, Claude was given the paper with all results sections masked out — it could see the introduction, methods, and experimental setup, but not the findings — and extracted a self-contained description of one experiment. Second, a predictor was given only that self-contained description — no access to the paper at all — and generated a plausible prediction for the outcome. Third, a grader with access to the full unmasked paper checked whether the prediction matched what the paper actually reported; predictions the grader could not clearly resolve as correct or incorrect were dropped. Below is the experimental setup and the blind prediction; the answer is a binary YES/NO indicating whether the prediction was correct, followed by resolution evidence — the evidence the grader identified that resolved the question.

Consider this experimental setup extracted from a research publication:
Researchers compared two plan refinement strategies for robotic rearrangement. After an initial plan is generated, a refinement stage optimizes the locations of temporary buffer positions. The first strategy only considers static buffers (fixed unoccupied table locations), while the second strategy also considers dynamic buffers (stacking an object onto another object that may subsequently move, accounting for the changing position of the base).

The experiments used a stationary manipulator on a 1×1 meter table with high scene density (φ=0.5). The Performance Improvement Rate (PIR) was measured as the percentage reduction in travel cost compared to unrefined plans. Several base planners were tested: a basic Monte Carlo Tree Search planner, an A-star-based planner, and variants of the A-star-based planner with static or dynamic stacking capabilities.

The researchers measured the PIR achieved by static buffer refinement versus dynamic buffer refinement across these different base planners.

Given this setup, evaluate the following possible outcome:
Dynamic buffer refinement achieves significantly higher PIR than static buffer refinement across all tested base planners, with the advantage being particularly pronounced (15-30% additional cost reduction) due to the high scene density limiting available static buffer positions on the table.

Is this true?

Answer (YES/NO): NO